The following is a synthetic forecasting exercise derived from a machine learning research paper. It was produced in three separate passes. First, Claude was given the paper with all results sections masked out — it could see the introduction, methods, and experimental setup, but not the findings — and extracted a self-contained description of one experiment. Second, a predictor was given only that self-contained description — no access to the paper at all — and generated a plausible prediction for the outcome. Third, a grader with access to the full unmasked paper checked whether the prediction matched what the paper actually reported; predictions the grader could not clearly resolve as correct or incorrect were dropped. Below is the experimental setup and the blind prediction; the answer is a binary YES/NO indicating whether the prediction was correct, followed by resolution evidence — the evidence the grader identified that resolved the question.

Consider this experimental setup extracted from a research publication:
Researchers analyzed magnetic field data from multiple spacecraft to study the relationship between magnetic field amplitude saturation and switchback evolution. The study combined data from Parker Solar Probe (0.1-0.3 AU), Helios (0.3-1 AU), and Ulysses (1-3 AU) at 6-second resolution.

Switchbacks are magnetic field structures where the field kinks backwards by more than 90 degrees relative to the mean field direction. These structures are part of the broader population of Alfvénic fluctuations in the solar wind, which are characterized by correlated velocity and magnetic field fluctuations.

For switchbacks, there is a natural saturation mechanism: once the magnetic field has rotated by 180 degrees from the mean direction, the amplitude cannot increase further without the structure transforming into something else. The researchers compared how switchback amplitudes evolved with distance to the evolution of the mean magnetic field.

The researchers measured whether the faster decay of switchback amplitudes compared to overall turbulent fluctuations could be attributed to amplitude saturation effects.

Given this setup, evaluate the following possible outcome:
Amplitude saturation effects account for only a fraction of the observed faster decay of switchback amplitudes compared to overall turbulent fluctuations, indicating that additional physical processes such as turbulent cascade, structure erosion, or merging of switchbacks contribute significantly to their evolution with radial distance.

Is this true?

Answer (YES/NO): YES